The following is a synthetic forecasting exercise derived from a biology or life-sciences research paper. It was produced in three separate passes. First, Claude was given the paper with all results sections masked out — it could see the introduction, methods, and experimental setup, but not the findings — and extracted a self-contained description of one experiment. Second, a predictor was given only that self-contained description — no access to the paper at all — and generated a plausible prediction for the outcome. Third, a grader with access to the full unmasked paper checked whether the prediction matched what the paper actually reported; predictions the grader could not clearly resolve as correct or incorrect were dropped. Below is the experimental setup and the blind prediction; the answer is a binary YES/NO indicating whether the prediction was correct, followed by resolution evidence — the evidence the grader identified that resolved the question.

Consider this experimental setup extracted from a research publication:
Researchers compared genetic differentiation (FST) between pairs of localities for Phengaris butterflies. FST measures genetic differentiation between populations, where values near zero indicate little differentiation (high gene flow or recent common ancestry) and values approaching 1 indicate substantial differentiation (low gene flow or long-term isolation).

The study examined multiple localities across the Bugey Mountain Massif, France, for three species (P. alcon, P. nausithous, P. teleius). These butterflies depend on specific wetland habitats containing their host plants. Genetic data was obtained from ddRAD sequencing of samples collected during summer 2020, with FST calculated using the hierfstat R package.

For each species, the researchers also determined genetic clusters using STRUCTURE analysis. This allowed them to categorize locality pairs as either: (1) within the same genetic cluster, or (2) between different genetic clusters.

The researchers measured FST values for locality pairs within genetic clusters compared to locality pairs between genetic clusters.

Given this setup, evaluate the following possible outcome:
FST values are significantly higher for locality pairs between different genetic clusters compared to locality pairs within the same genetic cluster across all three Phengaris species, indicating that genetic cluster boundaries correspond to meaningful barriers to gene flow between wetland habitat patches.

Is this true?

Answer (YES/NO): NO